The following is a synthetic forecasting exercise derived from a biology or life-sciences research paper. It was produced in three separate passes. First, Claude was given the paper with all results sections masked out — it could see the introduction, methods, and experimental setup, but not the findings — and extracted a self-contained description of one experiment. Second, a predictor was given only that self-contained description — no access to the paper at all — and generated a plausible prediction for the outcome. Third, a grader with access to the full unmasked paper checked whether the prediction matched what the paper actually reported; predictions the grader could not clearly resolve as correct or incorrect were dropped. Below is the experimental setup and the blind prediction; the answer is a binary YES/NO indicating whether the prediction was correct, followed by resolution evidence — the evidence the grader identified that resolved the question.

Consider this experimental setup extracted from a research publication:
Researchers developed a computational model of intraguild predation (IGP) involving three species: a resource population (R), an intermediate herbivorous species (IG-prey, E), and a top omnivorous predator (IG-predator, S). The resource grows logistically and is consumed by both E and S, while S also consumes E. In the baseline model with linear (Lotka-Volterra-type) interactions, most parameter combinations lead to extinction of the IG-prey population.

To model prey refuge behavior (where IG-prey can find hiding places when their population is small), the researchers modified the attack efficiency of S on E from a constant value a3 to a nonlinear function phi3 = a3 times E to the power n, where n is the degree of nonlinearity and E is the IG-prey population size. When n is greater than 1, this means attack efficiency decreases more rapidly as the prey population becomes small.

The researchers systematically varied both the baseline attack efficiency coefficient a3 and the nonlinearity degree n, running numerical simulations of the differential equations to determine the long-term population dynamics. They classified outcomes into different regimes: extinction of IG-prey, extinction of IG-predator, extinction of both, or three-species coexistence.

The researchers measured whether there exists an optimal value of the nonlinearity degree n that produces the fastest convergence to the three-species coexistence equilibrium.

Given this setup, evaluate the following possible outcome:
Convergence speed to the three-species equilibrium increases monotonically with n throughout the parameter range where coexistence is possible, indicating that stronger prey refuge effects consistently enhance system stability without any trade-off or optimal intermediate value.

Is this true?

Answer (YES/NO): NO